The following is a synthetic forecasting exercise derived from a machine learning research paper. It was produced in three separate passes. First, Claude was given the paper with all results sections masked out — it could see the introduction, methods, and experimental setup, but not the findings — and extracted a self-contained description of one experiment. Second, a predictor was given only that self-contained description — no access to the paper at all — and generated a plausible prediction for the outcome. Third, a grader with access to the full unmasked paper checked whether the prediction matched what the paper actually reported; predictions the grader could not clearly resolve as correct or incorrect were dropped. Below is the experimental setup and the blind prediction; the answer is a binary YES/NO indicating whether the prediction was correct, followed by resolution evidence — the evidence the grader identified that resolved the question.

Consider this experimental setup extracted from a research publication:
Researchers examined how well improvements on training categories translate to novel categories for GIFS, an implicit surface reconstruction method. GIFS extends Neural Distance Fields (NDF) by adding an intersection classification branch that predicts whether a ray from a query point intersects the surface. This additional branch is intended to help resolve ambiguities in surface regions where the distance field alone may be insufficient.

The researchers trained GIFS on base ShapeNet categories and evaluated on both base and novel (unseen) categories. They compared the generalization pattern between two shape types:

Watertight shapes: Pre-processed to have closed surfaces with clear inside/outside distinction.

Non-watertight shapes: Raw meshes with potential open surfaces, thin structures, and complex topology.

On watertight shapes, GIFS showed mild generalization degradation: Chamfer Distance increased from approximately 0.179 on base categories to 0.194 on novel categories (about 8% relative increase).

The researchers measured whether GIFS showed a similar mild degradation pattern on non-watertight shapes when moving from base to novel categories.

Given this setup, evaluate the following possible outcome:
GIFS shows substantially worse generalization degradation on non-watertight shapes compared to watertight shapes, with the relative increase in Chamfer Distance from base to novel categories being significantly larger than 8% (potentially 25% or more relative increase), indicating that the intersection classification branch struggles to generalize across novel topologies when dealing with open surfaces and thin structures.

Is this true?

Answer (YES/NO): YES